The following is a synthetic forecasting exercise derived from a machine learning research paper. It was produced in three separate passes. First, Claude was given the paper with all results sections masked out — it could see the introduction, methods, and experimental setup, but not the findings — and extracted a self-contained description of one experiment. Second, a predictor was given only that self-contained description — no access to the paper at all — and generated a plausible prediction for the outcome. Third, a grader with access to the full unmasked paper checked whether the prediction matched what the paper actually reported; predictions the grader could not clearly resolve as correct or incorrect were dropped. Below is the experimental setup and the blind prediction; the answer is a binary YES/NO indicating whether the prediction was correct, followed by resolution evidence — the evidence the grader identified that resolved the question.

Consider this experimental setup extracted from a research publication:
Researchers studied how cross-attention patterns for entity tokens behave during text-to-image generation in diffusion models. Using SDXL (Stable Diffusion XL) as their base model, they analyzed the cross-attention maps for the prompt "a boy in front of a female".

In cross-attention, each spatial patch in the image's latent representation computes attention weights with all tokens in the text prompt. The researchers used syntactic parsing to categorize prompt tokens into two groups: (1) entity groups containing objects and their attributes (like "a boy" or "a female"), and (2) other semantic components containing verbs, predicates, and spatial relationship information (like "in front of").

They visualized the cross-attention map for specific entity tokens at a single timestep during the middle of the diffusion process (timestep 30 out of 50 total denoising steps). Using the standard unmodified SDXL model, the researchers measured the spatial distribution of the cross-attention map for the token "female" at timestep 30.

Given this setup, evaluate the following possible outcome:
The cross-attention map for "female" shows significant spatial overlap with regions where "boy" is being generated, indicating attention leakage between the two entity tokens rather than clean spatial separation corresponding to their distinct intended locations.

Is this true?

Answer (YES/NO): YES